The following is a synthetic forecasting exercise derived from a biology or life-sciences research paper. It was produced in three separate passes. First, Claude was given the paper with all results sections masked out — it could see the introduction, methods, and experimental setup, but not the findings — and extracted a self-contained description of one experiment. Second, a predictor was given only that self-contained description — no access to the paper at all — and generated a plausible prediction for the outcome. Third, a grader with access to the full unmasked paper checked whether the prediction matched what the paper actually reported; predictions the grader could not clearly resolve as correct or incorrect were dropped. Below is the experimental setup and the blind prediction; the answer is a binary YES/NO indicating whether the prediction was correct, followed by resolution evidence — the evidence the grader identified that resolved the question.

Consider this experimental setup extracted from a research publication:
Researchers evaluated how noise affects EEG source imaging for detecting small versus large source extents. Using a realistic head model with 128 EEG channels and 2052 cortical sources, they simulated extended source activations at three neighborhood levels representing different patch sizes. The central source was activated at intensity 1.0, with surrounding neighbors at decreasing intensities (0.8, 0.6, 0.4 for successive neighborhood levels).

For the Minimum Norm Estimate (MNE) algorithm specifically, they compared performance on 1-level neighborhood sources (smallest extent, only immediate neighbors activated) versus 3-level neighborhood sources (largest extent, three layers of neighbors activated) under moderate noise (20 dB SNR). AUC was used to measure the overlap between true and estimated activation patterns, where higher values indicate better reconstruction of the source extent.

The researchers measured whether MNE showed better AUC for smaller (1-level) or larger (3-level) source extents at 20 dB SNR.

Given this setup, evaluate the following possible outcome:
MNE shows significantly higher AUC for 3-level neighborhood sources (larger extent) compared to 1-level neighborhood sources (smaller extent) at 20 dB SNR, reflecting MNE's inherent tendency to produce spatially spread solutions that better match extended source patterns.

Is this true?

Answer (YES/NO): NO